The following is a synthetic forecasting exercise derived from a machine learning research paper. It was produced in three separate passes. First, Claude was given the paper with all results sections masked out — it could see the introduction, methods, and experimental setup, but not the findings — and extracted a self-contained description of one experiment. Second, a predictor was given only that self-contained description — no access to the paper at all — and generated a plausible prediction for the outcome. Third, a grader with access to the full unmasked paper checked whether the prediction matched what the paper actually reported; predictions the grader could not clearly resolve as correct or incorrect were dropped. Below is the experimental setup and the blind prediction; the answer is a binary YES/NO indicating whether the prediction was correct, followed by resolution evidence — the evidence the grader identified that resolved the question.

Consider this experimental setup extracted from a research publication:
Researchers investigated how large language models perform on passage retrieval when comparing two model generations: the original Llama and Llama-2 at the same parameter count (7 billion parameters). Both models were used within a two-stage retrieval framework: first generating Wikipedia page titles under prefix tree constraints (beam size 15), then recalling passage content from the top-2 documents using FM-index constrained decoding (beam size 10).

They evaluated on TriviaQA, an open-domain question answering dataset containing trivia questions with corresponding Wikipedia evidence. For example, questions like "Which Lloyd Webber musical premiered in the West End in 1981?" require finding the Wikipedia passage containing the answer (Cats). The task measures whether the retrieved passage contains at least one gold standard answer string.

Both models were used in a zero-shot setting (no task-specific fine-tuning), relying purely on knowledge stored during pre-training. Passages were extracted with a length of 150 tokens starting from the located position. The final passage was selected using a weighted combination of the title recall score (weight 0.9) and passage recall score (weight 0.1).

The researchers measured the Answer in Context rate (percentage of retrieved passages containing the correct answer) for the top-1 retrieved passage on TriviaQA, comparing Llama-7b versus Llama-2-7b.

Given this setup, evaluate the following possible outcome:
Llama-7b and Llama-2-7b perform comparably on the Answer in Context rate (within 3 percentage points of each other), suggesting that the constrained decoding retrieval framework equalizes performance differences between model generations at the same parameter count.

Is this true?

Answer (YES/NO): NO